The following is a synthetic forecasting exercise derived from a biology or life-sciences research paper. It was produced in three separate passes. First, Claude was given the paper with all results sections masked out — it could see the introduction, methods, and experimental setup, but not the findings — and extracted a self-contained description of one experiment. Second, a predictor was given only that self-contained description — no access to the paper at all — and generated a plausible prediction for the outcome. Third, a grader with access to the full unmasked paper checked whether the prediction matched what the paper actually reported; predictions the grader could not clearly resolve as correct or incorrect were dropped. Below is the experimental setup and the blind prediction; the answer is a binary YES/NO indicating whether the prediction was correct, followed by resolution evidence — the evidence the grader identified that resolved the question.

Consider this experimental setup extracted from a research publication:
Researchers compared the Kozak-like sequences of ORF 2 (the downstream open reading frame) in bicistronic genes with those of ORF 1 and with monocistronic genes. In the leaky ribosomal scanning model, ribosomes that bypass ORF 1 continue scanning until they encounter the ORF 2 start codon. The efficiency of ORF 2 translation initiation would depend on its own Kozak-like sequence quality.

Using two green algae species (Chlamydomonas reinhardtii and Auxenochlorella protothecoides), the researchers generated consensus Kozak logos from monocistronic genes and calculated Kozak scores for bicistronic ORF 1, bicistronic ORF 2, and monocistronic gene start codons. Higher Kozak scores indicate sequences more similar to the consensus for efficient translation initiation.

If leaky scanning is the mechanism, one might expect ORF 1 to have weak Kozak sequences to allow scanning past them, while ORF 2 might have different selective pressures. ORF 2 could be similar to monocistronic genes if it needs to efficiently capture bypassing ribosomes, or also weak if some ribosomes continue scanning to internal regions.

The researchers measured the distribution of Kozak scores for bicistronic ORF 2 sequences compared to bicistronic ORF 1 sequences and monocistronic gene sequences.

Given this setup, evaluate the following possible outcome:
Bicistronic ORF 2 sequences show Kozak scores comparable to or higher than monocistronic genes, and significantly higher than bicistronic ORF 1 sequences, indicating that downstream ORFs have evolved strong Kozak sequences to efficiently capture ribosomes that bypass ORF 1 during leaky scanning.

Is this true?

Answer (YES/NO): YES